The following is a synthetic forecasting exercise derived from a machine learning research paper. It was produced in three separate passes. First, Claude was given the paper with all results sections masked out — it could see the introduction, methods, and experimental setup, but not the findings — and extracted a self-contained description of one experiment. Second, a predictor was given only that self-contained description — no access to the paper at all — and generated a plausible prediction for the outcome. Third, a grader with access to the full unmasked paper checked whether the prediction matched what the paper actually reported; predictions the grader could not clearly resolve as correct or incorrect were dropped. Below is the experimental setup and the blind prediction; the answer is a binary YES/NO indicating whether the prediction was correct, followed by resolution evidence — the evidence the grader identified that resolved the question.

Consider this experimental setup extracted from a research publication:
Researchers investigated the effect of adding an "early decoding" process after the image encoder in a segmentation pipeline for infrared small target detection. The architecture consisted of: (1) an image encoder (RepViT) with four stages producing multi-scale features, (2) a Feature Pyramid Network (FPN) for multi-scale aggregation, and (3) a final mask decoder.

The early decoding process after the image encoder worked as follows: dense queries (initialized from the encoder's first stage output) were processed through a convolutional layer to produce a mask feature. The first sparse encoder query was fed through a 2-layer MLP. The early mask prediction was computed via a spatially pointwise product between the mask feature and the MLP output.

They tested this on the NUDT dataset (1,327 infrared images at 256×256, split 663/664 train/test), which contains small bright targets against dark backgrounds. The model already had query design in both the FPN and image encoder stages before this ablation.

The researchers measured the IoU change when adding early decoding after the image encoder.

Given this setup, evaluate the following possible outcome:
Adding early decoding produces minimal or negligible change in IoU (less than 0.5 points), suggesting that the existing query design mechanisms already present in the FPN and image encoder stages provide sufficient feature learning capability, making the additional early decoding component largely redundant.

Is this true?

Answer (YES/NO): NO